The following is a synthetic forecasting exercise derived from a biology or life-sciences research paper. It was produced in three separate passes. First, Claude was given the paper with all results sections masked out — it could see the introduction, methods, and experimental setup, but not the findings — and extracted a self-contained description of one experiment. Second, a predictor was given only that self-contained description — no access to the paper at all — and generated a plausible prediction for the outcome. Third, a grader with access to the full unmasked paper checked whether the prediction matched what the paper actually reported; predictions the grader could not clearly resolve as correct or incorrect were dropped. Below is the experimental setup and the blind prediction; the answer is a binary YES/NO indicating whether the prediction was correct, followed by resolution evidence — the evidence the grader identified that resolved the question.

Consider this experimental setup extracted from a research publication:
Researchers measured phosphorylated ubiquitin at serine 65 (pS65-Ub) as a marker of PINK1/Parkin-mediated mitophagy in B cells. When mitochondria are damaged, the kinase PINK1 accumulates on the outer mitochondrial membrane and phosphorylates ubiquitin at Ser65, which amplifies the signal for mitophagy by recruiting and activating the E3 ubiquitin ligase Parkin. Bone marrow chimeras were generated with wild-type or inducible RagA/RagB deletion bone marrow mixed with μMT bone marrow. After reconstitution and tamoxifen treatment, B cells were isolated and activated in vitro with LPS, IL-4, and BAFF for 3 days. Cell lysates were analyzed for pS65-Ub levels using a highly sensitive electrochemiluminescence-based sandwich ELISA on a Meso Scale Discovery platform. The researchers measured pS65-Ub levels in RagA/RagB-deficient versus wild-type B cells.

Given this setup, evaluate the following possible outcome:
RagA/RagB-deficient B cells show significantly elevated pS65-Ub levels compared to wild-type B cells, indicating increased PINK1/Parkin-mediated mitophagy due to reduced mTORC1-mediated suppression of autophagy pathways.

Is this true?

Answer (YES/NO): NO